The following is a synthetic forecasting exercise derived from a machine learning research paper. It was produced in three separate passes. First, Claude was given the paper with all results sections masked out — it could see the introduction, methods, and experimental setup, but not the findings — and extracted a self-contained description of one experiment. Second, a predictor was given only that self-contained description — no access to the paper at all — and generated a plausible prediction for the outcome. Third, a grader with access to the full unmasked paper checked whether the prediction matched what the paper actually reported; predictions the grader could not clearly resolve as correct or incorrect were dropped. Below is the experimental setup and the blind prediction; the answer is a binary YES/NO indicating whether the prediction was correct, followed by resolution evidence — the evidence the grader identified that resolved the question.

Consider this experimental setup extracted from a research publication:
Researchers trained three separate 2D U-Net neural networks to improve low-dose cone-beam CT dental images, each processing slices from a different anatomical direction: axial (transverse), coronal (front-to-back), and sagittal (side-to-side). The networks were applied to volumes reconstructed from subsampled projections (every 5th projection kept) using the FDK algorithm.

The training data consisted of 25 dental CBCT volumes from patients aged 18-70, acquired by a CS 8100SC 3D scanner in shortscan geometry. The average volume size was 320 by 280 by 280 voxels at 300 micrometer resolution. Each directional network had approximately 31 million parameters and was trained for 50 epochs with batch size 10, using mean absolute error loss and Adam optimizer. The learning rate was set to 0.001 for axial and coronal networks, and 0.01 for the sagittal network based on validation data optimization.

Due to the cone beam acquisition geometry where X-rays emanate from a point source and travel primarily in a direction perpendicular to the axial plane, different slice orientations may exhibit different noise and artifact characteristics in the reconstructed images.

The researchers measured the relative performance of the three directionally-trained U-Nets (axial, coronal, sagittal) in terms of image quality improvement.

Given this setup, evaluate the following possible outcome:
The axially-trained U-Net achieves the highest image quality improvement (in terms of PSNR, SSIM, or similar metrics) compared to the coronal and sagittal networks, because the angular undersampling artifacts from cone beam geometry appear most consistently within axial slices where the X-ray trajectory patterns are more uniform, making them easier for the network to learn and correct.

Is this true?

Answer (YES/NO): YES